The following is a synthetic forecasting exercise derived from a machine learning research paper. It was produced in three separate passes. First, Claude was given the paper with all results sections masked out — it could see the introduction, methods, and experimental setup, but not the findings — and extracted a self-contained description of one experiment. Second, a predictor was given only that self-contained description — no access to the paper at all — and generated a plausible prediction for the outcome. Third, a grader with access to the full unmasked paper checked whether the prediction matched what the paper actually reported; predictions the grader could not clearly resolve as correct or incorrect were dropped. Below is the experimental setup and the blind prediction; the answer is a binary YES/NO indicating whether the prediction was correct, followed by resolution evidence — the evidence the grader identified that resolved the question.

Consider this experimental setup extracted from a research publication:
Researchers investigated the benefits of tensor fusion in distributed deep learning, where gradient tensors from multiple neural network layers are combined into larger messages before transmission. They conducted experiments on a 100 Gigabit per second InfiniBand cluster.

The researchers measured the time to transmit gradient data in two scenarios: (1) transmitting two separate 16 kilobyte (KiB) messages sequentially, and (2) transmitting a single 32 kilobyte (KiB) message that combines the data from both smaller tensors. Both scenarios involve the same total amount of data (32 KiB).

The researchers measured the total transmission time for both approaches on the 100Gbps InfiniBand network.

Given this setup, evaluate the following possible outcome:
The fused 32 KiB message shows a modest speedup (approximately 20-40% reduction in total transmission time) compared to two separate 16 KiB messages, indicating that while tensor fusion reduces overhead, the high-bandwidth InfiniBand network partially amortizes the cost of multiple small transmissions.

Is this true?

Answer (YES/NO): YES